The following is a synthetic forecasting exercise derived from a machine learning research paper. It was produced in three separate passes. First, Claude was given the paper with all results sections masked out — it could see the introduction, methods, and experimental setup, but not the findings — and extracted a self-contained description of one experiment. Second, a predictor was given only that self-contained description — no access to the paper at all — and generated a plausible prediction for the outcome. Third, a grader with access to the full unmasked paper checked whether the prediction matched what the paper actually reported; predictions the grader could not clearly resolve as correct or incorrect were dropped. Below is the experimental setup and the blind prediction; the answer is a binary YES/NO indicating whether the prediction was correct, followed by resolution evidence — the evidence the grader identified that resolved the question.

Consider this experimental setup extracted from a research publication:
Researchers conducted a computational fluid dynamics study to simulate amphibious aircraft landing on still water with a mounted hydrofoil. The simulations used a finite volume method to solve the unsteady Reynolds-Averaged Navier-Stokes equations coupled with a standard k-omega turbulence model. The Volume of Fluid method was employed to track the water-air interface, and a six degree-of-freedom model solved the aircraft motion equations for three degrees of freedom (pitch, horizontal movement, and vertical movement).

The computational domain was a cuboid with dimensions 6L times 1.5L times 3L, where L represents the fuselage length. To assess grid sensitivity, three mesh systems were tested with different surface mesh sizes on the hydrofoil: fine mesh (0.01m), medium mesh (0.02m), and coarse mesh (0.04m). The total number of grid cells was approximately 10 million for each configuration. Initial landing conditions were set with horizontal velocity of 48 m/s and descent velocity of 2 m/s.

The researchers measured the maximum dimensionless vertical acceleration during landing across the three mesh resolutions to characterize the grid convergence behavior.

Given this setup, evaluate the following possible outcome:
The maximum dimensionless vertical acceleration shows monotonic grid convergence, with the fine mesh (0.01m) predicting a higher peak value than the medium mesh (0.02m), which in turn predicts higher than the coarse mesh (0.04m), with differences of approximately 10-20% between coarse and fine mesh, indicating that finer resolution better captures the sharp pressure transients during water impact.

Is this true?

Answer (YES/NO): NO